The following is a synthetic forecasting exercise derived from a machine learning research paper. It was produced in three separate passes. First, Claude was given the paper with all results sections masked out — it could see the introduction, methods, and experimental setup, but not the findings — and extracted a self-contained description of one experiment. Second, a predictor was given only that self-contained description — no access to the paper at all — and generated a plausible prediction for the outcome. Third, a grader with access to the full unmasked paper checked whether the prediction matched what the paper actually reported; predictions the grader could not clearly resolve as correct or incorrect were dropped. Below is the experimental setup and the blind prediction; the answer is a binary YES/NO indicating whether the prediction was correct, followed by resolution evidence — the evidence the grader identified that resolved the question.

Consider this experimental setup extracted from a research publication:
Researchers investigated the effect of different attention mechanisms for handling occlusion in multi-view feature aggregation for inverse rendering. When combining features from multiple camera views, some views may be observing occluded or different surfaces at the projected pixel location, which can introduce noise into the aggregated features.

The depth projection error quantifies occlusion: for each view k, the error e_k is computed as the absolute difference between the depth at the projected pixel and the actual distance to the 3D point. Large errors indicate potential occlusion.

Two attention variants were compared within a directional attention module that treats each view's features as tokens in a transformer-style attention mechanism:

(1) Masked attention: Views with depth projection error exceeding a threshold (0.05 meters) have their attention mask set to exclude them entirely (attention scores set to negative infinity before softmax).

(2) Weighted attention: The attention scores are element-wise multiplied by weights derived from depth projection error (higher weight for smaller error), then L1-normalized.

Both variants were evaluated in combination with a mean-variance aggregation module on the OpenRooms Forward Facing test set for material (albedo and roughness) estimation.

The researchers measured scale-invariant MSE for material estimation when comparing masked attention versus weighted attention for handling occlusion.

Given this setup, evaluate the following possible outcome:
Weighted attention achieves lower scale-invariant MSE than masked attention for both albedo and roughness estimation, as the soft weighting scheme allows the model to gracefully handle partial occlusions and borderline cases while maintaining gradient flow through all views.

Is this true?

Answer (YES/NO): NO